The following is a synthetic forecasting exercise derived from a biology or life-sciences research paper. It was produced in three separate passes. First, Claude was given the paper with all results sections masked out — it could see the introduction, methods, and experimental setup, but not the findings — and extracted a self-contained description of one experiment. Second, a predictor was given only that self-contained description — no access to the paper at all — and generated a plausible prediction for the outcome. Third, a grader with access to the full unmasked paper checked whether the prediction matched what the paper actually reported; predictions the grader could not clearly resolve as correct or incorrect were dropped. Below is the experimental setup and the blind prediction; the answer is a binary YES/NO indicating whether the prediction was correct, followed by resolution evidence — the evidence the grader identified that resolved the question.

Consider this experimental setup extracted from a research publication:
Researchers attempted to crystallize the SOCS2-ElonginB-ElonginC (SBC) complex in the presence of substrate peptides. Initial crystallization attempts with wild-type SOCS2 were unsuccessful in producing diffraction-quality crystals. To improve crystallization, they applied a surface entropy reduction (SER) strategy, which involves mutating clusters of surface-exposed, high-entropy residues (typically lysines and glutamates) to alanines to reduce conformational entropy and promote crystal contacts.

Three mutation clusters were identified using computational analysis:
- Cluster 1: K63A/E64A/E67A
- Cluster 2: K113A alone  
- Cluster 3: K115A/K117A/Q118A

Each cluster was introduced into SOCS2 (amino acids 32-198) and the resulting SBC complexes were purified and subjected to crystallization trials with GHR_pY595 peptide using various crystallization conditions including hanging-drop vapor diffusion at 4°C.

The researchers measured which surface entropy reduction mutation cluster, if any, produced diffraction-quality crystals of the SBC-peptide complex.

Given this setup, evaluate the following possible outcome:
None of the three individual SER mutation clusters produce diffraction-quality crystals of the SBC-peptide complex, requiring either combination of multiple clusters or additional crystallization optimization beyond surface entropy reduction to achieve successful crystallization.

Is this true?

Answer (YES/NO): NO